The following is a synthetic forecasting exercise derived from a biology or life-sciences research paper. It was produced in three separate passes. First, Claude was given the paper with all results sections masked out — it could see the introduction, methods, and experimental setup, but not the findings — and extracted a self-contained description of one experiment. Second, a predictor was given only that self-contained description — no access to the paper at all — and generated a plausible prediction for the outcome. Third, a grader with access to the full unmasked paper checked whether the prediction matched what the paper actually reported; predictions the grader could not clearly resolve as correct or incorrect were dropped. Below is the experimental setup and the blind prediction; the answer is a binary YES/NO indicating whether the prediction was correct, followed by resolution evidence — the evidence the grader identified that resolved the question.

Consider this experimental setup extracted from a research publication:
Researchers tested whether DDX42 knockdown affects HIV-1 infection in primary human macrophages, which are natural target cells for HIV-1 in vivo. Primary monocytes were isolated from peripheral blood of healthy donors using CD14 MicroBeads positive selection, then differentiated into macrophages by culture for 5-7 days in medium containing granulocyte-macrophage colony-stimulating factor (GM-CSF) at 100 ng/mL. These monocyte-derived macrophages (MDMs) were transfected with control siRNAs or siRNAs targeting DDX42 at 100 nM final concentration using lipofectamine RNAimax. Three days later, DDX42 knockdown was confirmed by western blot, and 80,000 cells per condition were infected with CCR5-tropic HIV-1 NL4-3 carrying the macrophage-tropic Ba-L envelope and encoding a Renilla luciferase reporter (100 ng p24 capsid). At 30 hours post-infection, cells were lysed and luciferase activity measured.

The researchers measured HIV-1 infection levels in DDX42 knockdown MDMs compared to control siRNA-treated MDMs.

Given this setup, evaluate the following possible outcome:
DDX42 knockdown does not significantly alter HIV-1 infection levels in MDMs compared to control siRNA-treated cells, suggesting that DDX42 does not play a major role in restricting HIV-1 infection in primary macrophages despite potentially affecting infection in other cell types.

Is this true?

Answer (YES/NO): NO